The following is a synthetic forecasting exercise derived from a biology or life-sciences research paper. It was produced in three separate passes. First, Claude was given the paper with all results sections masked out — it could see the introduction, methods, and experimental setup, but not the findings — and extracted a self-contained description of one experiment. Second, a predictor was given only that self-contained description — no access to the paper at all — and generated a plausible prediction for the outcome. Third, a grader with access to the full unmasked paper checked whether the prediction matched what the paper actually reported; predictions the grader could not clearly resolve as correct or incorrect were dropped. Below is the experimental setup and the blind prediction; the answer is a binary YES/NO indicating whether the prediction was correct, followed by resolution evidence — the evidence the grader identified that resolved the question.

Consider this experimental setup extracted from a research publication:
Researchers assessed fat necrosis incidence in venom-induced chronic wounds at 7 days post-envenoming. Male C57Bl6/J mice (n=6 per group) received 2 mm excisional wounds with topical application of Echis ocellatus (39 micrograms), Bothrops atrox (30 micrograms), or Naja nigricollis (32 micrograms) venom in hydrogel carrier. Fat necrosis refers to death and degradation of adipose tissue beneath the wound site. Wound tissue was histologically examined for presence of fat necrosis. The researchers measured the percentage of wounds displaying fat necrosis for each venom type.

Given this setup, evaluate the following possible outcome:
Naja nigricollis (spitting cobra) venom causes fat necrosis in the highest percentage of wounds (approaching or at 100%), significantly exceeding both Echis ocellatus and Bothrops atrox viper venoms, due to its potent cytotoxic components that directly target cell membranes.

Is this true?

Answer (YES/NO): NO